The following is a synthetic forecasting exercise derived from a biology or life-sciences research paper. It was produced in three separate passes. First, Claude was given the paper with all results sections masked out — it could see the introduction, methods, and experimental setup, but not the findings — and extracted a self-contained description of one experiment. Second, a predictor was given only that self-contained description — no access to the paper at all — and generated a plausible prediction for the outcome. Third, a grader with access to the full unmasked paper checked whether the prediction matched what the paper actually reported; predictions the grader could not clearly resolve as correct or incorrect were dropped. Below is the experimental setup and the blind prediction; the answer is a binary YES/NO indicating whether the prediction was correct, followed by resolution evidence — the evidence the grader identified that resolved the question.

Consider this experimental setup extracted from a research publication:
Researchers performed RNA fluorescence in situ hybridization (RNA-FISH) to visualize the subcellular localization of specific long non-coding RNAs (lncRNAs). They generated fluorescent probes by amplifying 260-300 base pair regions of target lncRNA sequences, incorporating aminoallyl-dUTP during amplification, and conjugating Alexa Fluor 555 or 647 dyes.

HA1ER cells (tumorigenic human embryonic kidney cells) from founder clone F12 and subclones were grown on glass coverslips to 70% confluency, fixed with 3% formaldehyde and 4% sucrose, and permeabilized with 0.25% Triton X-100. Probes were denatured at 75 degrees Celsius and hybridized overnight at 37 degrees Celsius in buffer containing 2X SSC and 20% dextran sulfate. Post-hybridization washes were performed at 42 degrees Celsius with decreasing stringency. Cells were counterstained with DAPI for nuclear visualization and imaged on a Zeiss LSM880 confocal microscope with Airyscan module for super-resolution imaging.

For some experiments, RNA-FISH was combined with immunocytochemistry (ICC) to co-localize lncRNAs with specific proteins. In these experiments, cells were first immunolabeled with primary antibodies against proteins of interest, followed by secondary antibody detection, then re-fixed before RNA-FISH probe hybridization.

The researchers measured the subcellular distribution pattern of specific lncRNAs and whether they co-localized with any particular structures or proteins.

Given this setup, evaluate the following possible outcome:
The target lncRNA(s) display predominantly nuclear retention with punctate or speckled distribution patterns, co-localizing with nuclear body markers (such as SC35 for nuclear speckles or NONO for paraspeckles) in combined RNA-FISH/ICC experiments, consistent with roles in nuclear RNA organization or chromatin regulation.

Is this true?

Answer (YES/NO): NO